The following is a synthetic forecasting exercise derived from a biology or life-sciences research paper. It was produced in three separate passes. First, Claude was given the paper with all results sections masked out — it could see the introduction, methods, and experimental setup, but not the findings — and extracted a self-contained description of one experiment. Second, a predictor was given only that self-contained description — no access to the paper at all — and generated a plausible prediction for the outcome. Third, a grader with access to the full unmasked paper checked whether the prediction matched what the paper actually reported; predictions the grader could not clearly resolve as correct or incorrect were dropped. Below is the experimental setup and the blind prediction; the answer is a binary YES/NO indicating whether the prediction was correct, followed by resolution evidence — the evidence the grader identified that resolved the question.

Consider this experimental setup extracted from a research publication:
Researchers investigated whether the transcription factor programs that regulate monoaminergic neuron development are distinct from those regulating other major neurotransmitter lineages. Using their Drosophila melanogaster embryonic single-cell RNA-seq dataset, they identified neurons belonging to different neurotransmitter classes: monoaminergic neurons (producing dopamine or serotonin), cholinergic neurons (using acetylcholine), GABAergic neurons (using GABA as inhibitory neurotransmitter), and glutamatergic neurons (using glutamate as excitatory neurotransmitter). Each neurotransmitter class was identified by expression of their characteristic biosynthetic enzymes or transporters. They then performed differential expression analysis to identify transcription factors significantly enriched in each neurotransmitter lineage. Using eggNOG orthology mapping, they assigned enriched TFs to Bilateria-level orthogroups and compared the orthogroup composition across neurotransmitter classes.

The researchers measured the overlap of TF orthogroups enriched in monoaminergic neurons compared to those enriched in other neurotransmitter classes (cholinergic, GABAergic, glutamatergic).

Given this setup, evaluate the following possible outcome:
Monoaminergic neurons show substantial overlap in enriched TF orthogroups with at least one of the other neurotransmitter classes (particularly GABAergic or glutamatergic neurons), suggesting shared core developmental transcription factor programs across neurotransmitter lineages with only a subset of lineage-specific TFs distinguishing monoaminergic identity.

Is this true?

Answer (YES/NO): NO